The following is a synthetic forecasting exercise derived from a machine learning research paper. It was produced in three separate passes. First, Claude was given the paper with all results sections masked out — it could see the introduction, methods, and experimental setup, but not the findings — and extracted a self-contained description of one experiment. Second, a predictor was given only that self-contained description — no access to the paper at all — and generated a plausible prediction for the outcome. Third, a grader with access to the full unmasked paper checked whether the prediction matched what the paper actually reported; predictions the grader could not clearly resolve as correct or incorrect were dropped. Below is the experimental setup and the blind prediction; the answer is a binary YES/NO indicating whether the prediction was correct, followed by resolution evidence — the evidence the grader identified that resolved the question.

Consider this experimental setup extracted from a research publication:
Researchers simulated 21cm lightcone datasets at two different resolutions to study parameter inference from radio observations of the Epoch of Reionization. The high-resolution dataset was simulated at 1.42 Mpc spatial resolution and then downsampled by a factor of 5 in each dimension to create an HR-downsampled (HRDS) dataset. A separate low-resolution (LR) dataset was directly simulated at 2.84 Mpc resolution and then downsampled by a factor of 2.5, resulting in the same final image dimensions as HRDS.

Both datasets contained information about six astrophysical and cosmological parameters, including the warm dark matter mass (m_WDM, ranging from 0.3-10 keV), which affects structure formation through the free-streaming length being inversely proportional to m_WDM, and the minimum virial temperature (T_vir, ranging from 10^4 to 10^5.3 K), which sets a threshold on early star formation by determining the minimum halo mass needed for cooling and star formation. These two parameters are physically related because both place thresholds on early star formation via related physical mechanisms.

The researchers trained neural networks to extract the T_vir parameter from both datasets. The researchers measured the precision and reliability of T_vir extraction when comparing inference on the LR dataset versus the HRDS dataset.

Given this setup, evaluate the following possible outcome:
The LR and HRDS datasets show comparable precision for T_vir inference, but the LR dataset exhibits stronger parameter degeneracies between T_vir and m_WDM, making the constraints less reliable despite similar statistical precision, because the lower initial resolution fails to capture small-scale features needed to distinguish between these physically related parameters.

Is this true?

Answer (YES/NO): NO